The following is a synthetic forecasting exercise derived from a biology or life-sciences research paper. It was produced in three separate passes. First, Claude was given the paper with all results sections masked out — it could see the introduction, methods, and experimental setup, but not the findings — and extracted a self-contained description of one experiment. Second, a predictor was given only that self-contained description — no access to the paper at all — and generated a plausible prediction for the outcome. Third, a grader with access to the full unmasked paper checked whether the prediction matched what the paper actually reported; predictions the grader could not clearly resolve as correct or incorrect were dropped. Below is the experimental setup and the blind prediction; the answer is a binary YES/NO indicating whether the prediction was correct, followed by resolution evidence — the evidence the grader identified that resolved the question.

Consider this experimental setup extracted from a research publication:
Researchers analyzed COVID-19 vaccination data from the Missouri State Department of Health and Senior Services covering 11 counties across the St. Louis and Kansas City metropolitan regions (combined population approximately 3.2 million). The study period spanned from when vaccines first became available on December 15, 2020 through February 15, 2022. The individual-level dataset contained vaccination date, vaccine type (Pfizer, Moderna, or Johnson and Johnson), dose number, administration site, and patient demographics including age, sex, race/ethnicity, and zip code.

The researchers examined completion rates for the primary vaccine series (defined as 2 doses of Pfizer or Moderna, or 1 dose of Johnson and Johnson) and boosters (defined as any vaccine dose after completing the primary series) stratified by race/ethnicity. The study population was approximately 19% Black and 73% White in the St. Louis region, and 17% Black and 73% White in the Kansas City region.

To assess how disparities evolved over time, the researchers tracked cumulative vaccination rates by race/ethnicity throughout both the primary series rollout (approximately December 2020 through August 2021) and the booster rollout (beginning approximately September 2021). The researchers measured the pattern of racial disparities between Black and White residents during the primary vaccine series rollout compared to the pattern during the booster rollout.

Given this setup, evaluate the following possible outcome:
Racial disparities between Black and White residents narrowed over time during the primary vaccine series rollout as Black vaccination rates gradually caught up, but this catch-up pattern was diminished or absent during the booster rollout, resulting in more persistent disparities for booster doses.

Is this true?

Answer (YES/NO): NO